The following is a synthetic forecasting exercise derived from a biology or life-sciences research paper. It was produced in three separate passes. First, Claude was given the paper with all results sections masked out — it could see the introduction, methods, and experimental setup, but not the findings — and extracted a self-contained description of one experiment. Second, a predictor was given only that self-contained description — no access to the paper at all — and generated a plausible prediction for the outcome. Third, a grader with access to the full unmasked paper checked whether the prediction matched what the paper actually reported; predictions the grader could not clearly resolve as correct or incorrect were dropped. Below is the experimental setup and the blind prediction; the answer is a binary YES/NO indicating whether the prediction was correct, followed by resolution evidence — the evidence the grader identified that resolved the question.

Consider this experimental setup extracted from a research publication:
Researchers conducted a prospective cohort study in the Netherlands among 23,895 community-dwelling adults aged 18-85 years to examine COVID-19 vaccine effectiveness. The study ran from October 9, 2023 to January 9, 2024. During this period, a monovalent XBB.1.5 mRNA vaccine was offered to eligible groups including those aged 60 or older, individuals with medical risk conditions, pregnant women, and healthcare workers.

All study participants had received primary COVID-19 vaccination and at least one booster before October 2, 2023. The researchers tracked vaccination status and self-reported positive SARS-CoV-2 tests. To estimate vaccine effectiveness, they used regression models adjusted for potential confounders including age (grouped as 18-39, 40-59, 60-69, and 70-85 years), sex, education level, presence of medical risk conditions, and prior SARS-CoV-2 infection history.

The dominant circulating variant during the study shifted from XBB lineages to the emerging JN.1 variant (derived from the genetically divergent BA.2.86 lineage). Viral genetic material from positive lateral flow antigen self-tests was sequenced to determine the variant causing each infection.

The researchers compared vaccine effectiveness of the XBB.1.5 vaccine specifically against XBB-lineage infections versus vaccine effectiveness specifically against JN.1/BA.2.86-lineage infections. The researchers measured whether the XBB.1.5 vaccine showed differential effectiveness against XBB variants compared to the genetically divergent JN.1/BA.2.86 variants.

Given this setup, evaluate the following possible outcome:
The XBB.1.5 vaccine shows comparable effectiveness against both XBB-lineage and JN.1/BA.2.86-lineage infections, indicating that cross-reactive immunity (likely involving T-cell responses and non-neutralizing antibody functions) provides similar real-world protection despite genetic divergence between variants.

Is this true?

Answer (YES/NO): NO